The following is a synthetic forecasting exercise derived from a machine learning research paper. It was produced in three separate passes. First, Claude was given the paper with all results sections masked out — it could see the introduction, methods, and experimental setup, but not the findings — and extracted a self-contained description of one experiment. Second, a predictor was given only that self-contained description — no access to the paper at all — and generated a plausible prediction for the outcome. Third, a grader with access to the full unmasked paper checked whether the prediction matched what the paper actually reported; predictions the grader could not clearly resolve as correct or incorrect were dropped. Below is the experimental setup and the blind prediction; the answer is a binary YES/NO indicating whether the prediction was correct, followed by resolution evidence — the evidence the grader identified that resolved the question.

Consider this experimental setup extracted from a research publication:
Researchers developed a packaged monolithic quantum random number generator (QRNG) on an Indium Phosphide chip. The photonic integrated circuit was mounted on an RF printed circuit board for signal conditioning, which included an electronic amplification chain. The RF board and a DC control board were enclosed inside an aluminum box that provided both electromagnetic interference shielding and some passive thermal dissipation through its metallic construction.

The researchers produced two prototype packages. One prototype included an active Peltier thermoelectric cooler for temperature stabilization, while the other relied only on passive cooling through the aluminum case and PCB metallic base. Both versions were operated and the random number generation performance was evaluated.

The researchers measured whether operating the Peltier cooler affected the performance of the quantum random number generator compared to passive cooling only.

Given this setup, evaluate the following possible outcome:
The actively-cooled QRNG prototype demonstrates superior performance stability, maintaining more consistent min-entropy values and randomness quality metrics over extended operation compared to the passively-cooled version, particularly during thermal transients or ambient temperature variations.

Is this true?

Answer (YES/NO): NO